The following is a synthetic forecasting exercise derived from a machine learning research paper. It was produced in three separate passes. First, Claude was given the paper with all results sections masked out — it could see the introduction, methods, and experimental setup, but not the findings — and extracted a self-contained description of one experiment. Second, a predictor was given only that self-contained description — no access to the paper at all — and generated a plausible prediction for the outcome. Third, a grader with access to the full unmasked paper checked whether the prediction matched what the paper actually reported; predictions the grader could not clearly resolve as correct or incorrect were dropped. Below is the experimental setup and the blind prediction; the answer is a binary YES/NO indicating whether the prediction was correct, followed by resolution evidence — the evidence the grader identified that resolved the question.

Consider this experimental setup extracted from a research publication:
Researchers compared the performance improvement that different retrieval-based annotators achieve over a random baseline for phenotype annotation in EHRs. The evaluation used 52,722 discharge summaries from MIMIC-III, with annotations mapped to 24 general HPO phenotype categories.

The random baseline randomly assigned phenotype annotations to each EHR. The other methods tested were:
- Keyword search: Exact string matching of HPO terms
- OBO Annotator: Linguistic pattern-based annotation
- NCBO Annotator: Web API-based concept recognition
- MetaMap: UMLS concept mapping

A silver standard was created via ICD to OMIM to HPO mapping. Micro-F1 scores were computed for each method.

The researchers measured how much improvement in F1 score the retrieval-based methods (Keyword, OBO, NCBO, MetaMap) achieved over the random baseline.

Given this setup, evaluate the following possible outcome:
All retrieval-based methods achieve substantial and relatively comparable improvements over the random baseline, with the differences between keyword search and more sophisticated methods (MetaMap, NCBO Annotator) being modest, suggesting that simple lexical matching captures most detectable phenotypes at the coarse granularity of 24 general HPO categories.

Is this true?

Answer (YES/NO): NO